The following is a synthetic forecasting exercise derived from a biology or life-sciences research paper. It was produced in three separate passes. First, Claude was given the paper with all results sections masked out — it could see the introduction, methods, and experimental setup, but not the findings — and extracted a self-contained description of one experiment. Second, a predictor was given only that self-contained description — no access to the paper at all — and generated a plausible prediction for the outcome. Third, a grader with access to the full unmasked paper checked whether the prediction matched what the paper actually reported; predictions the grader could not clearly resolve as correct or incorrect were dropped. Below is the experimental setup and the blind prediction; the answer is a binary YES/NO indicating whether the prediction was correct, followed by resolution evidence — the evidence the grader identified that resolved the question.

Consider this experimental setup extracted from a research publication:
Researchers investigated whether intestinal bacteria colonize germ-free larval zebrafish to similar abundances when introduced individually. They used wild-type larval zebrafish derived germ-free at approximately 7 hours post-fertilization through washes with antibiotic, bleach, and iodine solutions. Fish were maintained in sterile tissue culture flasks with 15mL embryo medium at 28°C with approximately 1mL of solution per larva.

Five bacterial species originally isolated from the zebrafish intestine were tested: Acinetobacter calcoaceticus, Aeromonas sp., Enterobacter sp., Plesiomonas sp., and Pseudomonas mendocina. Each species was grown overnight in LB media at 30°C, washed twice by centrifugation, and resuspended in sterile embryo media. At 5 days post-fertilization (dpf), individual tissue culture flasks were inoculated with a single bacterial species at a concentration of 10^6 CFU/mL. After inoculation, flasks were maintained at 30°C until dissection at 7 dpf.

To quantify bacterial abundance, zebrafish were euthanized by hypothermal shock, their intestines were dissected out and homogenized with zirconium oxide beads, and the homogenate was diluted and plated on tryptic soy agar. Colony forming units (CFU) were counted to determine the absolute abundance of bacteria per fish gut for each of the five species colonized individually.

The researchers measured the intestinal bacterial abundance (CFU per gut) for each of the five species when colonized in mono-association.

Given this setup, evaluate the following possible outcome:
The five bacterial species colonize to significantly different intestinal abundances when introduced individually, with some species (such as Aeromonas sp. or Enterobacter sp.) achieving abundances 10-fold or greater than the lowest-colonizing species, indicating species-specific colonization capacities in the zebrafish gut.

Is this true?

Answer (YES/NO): NO